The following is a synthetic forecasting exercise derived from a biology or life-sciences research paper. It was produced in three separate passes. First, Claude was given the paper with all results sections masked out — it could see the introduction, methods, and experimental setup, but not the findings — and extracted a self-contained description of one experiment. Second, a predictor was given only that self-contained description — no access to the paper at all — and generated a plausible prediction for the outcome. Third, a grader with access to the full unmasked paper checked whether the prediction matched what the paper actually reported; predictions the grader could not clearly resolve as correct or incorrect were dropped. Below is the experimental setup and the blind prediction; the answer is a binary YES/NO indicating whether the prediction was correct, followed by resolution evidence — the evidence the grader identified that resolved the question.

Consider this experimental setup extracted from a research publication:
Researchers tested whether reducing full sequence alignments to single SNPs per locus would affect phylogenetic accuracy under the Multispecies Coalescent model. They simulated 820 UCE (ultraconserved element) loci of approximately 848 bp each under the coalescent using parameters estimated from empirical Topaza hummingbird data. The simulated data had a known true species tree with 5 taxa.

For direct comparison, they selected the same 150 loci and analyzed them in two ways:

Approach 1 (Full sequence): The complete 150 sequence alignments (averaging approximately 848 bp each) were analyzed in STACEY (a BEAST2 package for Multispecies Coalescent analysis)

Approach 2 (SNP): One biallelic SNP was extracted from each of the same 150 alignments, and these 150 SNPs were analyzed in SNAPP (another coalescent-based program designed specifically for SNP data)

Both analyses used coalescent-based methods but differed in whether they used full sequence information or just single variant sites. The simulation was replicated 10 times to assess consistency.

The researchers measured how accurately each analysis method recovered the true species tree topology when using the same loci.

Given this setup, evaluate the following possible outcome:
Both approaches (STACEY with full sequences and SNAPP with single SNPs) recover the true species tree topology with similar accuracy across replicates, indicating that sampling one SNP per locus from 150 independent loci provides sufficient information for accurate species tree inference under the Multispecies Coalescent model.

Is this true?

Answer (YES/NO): NO